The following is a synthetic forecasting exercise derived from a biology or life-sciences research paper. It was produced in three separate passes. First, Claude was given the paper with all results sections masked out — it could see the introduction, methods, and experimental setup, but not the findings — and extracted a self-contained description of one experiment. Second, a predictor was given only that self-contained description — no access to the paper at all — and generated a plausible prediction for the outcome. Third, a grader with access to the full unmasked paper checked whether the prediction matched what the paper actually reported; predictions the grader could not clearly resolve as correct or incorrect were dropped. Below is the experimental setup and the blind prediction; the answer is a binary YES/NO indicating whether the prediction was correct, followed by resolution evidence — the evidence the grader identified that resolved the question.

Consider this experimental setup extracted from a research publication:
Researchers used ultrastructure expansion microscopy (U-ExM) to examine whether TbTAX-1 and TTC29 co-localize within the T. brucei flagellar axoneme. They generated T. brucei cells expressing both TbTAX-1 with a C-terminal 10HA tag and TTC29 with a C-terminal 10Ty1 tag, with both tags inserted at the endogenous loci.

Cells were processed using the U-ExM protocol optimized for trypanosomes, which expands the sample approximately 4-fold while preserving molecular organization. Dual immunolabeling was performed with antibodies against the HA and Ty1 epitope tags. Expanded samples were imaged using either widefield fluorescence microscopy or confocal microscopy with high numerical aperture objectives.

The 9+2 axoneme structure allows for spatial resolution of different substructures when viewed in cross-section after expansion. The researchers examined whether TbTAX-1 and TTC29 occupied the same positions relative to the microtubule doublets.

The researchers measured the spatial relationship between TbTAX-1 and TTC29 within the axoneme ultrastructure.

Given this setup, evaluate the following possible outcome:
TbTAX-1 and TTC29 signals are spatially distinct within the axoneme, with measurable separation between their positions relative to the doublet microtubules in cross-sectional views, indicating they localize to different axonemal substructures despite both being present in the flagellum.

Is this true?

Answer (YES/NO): NO